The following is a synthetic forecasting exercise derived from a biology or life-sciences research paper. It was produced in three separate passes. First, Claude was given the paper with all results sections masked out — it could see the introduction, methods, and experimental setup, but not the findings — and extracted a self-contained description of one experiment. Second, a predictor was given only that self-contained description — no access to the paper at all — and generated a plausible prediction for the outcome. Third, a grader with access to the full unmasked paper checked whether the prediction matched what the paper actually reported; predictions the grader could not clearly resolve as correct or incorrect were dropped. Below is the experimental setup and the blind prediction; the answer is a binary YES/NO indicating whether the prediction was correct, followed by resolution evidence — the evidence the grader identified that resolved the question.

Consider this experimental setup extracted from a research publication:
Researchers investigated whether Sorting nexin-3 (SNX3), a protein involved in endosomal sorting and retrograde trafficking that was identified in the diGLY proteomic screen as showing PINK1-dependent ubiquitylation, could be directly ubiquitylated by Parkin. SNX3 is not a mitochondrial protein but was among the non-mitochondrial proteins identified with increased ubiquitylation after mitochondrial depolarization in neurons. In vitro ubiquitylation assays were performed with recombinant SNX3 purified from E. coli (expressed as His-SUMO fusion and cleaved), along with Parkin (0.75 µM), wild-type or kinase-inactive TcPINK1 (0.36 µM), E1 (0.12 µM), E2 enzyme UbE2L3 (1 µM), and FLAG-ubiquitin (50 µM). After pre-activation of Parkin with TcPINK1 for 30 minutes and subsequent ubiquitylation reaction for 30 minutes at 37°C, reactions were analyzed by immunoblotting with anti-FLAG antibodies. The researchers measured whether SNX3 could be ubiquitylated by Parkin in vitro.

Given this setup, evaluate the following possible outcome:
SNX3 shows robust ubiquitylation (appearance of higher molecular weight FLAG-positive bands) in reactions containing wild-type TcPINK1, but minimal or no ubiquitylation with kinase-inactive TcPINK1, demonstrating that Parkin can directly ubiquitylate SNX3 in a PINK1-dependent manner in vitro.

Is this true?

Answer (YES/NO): NO